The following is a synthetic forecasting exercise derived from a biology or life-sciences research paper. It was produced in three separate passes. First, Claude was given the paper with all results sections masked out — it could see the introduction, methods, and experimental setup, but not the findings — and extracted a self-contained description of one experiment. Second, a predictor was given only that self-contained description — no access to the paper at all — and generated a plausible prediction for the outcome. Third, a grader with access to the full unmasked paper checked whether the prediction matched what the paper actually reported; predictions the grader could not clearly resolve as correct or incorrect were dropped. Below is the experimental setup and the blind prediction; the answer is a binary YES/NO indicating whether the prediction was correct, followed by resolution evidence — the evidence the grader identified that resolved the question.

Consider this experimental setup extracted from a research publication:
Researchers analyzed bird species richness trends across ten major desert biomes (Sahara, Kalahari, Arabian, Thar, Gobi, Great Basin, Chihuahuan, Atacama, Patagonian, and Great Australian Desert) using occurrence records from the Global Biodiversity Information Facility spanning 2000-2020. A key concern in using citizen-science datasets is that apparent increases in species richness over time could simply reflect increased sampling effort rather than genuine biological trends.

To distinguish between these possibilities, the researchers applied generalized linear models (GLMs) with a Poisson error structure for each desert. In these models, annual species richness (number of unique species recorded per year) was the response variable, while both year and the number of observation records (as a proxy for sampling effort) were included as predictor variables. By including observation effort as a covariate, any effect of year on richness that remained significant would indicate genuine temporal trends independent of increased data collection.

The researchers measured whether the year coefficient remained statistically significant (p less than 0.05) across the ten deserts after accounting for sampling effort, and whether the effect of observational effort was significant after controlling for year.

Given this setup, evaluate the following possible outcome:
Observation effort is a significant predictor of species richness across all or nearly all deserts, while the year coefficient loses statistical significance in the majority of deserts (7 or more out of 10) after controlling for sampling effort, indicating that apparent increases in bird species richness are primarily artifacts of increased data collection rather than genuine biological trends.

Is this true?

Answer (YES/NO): NO